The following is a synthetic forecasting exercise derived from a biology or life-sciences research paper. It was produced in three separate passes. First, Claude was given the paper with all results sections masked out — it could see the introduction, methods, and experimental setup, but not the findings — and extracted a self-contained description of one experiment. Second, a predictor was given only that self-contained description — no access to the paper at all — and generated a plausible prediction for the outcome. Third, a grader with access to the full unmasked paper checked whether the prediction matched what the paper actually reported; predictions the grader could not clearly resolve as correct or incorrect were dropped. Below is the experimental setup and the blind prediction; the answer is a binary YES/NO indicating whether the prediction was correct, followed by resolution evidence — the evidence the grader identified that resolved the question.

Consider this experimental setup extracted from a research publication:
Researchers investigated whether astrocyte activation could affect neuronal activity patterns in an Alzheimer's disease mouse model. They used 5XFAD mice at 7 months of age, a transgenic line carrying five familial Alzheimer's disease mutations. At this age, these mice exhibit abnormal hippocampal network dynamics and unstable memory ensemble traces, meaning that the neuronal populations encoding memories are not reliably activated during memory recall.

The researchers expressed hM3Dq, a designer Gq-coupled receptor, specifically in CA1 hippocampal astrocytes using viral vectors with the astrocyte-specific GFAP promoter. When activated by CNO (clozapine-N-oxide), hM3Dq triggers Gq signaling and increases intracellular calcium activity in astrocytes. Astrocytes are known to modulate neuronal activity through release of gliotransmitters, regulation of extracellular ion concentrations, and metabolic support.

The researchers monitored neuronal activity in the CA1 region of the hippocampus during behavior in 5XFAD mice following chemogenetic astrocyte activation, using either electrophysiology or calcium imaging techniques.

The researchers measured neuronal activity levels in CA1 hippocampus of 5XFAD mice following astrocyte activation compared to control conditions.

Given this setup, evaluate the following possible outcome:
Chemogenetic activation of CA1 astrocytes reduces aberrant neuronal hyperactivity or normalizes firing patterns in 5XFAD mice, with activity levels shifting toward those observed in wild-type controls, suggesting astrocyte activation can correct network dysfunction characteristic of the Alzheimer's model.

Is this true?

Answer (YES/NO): NO